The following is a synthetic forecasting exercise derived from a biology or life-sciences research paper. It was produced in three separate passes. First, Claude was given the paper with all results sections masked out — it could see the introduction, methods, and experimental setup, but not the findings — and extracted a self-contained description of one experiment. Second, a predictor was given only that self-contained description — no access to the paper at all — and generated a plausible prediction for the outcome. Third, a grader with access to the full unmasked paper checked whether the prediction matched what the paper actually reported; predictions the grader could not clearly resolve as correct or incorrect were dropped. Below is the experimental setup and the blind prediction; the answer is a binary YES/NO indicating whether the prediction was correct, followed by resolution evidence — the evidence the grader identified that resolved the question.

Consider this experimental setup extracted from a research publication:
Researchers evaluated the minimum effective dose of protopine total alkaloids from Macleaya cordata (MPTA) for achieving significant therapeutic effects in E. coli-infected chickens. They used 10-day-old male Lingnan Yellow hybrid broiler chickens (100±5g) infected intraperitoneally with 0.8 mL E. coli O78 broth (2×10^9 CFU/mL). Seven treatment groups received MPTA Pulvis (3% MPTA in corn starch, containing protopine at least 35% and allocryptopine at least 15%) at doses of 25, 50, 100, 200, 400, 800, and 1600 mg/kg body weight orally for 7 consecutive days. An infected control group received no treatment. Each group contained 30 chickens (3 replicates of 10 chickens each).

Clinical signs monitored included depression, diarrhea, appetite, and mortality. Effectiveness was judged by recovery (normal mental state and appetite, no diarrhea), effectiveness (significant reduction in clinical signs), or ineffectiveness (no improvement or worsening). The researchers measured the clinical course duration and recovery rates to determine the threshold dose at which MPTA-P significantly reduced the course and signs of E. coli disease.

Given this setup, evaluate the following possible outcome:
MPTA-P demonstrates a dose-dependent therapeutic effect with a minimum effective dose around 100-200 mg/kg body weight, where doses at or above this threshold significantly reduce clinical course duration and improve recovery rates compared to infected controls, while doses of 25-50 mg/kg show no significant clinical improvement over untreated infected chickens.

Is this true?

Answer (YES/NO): NO